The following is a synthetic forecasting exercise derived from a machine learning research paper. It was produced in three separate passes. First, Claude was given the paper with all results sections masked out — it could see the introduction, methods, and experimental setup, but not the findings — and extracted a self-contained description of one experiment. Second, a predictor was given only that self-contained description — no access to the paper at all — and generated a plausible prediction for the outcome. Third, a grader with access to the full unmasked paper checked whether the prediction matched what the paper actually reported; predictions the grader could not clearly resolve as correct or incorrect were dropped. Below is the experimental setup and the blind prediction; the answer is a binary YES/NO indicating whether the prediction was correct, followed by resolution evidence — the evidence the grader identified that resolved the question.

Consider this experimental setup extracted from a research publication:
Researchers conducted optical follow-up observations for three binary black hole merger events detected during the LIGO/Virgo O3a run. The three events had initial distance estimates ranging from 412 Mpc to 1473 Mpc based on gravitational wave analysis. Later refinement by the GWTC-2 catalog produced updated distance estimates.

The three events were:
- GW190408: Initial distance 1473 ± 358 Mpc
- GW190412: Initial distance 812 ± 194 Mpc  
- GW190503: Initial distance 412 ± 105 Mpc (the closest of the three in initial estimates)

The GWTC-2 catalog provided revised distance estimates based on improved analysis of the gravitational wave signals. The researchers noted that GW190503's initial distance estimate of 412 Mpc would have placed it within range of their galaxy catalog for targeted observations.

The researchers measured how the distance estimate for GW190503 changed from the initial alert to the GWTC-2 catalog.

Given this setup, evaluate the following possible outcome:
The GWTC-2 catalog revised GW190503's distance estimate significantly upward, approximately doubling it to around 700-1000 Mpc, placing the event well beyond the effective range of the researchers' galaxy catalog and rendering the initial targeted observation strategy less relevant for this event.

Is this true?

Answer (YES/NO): NO